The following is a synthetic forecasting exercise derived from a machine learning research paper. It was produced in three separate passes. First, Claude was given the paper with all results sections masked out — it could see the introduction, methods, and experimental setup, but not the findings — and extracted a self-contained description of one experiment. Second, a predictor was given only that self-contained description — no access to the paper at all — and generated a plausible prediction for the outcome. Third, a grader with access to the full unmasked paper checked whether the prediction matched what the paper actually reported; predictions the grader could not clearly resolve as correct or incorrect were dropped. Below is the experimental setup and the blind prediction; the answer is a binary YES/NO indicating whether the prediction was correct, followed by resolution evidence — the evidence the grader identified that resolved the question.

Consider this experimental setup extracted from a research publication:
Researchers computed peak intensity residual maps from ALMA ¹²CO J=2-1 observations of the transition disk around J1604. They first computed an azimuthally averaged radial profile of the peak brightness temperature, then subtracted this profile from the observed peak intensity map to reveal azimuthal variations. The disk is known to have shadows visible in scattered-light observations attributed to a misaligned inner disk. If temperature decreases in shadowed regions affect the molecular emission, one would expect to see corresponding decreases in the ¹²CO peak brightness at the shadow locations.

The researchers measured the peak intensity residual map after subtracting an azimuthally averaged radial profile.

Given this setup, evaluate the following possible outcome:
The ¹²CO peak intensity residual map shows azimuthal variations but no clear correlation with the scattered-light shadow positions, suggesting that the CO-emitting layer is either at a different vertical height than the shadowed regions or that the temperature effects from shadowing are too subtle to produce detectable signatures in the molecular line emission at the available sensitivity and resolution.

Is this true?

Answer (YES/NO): NO